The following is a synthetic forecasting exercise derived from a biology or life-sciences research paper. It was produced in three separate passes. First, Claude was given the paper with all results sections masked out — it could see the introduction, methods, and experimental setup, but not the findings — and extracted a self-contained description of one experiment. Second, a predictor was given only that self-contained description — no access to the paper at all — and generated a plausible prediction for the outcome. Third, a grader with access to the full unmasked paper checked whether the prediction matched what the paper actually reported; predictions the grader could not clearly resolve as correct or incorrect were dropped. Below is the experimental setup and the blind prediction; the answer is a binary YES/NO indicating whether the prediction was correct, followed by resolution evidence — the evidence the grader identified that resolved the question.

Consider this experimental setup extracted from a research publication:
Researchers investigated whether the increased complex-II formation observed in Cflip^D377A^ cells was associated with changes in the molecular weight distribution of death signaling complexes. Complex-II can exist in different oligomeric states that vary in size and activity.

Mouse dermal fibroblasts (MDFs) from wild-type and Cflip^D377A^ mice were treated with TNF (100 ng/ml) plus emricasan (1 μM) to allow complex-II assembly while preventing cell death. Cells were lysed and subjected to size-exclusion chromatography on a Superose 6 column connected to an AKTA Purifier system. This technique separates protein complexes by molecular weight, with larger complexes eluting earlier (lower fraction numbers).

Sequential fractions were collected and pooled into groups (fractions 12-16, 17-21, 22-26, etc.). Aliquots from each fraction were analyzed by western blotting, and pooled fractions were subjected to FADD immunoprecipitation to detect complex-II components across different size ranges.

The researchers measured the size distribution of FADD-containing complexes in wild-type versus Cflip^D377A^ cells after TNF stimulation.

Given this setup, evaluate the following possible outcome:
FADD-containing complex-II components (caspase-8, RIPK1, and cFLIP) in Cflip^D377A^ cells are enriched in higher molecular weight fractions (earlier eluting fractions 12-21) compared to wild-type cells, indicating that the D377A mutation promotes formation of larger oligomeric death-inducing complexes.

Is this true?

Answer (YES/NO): NO